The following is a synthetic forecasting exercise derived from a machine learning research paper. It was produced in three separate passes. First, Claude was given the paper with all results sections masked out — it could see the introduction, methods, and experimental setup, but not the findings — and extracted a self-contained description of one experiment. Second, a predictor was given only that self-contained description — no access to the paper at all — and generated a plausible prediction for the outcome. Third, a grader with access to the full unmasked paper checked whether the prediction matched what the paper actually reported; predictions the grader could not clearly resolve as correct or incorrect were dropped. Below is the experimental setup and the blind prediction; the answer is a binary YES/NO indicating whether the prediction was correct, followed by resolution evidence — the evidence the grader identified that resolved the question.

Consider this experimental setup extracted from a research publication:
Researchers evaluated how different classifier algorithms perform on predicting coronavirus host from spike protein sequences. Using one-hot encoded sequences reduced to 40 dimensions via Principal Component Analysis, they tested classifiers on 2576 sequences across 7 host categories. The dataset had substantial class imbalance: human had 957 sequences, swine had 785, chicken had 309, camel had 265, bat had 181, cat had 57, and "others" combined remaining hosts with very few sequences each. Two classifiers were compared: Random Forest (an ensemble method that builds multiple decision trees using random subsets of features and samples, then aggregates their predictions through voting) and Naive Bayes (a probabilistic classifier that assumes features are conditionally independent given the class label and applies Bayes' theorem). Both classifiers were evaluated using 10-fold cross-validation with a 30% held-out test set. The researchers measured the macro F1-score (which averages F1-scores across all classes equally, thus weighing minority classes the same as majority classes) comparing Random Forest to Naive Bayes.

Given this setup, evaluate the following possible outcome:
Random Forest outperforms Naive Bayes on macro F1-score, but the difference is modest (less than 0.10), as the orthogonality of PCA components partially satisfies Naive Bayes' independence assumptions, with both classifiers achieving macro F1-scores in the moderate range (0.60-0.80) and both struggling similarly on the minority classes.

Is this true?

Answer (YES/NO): NO